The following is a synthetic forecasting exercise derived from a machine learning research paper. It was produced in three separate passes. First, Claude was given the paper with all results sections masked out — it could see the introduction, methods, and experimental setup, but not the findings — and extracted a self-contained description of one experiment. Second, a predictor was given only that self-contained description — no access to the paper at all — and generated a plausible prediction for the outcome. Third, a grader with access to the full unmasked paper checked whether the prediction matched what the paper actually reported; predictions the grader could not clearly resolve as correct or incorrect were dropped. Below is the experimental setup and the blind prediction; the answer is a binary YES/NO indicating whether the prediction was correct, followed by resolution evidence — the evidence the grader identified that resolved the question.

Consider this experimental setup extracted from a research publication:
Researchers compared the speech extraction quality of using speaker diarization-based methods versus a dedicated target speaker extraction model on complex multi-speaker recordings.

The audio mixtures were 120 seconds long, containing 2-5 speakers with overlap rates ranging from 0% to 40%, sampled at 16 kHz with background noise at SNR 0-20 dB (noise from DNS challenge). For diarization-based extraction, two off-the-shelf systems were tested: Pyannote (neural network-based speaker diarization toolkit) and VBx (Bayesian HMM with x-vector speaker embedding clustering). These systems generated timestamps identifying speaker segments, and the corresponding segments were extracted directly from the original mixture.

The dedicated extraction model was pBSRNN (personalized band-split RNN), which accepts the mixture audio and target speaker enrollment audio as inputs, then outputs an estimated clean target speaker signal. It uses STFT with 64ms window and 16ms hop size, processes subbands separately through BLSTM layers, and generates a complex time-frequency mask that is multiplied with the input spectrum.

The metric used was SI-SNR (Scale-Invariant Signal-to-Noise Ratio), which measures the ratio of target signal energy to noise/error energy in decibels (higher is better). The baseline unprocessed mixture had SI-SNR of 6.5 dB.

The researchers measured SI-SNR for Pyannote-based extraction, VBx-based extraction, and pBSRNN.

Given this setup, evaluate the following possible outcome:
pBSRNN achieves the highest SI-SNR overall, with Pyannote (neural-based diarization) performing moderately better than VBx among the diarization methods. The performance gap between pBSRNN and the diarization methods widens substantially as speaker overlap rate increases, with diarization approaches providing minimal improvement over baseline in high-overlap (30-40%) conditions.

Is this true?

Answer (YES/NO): NO